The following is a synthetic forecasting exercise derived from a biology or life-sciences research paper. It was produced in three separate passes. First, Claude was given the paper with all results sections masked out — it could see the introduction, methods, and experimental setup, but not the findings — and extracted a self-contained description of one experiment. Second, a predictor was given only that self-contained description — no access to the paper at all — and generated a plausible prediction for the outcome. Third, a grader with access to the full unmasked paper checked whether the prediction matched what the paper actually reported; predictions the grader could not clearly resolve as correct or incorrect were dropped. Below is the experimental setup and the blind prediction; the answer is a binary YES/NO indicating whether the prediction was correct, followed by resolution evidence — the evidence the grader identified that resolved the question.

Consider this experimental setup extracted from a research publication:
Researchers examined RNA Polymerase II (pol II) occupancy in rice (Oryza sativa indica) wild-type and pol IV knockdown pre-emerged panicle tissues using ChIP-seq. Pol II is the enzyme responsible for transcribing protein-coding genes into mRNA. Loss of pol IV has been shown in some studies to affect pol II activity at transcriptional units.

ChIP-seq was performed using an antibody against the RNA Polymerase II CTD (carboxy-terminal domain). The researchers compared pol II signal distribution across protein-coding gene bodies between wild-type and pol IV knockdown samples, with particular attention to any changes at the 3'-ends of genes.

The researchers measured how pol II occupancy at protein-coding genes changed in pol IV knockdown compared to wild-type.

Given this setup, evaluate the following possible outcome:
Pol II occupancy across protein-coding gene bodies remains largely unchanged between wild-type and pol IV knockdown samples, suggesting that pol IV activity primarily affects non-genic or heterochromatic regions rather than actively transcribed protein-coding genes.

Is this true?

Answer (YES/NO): NO